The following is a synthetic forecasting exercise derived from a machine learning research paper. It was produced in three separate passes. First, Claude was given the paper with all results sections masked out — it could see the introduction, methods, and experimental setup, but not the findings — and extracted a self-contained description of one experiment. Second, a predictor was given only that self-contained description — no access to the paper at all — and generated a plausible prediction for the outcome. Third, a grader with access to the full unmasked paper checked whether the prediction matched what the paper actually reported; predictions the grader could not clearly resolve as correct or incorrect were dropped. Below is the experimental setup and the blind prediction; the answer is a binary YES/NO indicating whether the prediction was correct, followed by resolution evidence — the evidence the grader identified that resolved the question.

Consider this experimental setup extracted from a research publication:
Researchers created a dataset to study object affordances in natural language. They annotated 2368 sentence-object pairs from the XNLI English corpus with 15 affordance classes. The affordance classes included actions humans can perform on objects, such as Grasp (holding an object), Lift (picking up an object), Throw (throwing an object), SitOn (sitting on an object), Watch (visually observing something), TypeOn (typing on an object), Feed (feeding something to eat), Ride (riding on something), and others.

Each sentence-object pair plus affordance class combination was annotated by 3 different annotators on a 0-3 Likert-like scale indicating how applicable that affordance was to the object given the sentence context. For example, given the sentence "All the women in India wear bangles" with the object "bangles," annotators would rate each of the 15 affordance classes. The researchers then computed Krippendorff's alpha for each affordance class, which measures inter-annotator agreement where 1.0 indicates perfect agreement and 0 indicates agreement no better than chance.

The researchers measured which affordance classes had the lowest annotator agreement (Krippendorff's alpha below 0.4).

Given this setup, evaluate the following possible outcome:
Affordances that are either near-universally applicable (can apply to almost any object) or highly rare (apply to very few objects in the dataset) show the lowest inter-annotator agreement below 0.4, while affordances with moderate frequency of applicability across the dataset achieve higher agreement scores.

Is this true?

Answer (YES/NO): NO